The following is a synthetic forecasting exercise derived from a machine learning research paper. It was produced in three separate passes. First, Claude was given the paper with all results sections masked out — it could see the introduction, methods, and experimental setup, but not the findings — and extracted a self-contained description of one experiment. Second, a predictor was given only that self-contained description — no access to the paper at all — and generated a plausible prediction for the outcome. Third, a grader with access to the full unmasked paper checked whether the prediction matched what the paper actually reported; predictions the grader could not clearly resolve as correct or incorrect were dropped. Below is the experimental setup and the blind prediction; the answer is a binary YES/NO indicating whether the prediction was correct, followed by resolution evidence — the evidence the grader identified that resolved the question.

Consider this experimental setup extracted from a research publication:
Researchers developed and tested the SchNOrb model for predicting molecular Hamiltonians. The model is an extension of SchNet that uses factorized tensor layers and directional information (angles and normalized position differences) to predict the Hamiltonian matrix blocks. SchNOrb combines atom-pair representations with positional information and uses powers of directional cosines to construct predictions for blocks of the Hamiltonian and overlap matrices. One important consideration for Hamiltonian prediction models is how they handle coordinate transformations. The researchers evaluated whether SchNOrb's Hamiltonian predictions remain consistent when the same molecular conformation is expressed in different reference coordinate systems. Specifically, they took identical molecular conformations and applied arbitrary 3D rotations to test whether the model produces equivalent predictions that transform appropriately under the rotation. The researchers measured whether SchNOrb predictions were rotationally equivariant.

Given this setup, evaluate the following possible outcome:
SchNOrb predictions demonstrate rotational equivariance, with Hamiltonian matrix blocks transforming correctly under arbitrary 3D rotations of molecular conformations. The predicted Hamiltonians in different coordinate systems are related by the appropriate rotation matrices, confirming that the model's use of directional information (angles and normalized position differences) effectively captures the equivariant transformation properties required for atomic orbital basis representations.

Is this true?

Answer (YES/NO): NO